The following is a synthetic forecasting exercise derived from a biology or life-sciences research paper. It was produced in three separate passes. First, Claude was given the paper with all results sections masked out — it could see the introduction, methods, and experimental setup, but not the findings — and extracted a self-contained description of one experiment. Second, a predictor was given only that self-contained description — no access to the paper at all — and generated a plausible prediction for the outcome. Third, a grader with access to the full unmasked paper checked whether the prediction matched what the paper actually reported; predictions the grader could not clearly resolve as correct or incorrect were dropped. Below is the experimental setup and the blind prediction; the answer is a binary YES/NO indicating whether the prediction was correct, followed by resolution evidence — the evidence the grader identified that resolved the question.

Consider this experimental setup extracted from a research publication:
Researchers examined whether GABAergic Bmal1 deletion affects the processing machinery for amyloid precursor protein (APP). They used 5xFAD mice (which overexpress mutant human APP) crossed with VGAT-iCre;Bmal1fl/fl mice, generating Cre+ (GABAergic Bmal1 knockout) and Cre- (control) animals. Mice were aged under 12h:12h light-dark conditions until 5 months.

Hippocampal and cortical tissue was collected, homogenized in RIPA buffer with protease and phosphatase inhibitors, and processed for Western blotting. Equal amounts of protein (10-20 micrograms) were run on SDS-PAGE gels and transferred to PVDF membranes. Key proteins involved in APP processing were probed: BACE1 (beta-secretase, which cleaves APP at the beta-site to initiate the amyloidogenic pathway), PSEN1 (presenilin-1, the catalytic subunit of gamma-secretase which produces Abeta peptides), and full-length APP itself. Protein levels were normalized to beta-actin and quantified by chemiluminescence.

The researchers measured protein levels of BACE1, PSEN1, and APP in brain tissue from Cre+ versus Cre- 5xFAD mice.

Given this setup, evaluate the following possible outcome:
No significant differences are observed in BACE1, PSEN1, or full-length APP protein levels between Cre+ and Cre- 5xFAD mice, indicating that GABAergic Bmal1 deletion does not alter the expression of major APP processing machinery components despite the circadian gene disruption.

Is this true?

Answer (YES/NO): YES